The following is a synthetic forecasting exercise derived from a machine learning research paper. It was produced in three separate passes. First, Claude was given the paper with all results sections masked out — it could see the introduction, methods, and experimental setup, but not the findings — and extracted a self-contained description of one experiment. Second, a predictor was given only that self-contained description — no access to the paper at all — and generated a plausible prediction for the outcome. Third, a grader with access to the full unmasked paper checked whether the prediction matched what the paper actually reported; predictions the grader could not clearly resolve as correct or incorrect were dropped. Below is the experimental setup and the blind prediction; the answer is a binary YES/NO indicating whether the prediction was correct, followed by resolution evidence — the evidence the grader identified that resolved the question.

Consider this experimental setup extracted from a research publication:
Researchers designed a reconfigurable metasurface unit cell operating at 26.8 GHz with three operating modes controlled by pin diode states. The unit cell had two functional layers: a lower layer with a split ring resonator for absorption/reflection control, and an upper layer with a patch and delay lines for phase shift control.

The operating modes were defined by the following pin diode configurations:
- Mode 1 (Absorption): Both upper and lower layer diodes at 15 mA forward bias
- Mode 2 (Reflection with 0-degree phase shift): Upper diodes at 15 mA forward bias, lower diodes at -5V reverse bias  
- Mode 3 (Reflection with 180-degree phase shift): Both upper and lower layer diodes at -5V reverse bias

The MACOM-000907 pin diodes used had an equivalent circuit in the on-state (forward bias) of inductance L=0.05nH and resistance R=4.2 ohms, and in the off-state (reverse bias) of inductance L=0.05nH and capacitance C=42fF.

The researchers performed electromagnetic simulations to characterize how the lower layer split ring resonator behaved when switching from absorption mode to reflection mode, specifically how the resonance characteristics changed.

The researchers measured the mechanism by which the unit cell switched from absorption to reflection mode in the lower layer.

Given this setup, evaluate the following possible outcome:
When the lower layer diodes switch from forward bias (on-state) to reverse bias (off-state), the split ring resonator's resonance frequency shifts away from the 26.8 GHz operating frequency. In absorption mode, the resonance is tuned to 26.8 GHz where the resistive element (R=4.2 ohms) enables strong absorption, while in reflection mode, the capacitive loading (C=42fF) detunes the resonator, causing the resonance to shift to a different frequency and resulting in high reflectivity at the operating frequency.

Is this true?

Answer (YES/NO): YES